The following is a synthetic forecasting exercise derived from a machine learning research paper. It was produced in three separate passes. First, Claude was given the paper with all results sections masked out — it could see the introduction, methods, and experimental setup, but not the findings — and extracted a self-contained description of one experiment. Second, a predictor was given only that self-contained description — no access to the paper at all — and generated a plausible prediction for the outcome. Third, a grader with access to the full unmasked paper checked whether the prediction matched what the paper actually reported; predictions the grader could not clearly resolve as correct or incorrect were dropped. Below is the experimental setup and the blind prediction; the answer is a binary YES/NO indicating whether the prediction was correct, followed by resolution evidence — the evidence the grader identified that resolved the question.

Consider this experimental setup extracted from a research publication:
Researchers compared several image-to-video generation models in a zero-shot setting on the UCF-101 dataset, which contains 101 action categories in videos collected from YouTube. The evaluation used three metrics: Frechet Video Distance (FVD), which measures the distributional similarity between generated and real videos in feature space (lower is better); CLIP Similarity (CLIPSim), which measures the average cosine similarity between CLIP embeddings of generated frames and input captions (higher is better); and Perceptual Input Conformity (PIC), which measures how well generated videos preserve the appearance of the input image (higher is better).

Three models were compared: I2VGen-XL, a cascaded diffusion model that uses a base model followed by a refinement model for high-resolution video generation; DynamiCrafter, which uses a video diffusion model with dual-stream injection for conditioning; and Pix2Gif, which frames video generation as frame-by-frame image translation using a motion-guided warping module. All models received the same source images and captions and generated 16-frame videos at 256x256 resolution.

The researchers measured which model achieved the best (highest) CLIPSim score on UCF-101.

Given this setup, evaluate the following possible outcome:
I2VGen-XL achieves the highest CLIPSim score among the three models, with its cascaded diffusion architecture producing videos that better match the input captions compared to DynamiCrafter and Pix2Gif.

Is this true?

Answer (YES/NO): YES